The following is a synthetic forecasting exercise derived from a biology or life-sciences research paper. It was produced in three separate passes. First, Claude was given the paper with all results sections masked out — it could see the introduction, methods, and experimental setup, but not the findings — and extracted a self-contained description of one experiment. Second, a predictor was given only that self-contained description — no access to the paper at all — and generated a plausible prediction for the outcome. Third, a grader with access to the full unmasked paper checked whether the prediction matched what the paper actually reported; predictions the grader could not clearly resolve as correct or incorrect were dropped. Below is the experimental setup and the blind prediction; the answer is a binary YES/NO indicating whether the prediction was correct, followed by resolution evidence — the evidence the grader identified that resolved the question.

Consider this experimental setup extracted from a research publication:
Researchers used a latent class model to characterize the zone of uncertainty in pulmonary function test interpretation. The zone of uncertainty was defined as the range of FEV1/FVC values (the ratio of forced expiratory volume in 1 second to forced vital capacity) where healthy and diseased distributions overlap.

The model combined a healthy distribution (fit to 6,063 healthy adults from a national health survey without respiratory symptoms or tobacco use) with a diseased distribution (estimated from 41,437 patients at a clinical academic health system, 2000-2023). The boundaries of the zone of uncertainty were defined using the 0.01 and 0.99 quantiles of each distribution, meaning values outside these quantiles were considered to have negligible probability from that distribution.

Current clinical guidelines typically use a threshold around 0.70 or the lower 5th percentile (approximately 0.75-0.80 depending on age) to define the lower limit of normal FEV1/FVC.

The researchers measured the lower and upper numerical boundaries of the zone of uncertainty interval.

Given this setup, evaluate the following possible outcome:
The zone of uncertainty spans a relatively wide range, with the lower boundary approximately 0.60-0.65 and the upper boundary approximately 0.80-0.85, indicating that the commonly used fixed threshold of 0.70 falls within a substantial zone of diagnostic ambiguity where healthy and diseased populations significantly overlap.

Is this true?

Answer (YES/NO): NO